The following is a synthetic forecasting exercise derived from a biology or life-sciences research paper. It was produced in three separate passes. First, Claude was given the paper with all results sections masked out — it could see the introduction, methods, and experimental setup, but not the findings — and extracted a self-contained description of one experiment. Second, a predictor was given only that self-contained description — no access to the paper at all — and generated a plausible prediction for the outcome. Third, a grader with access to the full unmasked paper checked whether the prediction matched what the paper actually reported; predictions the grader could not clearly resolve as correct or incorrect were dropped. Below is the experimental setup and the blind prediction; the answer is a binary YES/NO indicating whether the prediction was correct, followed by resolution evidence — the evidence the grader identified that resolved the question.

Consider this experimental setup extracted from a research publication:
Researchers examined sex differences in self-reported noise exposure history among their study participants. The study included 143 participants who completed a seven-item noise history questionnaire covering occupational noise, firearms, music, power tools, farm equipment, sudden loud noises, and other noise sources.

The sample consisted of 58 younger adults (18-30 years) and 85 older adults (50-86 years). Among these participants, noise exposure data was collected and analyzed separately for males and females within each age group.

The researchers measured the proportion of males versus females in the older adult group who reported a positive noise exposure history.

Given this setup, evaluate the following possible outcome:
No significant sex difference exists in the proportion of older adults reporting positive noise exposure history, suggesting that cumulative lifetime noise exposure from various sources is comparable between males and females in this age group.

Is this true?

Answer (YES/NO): NO